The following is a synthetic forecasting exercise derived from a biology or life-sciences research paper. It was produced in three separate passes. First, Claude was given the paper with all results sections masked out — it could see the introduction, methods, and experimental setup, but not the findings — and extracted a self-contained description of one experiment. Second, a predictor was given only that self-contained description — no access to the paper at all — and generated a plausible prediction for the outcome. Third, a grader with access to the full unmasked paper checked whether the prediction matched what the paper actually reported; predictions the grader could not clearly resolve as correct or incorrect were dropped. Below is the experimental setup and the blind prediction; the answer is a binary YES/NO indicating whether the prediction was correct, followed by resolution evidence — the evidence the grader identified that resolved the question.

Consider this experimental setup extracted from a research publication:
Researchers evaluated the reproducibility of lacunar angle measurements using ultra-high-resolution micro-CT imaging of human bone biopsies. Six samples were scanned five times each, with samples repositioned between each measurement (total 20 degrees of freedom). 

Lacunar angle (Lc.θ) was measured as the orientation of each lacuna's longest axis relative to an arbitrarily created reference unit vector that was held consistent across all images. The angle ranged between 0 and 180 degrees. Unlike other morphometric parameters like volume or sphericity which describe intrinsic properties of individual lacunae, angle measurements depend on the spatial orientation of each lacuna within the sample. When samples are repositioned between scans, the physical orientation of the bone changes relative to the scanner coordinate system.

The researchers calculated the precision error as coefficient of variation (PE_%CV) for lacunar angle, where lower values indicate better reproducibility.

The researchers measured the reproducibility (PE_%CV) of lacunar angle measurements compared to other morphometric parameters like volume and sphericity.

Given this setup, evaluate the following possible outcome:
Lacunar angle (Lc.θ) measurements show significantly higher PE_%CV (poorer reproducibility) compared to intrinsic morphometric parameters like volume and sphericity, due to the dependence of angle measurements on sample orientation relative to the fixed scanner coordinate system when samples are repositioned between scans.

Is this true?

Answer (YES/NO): YES